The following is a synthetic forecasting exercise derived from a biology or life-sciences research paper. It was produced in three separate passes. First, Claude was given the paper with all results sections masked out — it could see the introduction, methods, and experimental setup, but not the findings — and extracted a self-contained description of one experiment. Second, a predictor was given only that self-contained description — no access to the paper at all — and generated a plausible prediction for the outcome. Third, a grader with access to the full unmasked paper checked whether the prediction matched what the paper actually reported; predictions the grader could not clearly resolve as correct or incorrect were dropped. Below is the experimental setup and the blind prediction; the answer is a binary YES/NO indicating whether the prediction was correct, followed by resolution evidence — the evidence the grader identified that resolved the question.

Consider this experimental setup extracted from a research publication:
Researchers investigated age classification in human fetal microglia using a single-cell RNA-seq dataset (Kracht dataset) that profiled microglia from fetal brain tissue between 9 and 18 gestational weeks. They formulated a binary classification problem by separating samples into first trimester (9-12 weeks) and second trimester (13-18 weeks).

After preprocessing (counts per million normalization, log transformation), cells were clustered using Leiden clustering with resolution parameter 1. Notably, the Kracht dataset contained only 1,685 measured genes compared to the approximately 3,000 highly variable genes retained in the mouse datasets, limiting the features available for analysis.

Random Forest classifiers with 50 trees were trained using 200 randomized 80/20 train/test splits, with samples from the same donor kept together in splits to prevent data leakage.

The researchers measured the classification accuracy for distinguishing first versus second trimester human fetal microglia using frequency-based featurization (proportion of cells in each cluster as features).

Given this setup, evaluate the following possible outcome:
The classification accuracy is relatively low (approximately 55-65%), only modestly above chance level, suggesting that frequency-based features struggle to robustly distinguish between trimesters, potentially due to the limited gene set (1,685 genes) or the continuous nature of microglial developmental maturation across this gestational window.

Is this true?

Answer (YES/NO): NO